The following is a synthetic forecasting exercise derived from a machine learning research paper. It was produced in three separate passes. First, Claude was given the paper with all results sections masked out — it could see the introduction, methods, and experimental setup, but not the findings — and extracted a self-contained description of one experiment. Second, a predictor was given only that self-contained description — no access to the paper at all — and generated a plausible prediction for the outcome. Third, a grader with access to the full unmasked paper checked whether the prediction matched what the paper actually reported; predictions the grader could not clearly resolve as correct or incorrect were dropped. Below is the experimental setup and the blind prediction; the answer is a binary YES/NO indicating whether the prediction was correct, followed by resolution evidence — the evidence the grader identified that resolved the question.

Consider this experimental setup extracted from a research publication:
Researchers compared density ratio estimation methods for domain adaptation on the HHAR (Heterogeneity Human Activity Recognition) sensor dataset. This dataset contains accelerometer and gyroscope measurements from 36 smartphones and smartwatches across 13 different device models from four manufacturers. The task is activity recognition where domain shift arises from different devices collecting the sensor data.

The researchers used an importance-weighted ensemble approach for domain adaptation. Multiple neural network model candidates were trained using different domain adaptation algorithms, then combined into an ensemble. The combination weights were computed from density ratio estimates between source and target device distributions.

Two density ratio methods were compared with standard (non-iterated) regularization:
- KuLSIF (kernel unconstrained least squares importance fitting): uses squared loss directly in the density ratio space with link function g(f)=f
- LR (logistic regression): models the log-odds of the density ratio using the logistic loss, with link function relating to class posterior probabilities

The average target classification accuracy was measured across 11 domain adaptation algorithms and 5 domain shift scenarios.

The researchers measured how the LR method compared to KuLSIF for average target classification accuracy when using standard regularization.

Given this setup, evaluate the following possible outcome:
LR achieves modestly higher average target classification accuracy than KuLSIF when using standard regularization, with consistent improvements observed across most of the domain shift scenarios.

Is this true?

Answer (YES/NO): NO